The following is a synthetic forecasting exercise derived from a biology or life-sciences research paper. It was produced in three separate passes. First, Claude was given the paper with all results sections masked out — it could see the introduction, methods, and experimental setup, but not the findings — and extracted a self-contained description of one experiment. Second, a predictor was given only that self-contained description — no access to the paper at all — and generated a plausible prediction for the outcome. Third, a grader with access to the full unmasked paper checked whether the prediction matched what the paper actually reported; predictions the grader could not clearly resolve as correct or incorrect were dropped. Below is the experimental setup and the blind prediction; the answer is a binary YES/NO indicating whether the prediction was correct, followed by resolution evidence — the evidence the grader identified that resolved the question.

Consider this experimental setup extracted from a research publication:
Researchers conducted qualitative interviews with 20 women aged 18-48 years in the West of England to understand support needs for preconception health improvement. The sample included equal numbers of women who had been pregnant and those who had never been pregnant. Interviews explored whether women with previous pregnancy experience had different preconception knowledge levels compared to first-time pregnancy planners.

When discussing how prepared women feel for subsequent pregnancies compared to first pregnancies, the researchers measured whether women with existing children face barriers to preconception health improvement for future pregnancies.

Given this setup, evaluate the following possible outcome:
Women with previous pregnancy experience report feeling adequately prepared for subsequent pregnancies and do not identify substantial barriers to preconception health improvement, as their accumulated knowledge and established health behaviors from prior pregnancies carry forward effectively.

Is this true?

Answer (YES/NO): NO